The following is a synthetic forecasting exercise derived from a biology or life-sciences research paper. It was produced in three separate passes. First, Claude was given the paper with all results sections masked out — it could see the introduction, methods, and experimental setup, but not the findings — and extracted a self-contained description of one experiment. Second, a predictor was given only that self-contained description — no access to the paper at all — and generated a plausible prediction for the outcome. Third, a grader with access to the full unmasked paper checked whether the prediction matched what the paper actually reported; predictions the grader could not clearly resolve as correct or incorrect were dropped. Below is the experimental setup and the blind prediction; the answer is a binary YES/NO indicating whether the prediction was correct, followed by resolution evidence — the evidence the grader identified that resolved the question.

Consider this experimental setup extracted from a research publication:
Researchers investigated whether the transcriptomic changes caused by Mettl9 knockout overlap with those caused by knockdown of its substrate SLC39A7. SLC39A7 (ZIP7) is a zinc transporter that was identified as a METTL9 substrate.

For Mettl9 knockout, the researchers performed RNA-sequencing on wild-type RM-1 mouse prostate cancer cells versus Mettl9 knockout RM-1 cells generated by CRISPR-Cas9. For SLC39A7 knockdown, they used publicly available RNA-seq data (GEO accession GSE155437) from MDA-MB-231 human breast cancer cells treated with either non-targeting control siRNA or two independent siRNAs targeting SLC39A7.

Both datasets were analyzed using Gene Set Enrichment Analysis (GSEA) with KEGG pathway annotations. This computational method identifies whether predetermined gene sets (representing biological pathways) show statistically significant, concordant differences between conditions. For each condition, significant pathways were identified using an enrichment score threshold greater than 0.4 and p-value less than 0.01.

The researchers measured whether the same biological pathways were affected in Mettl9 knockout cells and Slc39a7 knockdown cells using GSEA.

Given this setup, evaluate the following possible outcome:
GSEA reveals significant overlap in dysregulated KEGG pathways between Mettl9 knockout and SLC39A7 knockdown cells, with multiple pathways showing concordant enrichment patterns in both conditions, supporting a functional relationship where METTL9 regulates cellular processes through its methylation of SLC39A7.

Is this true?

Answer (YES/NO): YES